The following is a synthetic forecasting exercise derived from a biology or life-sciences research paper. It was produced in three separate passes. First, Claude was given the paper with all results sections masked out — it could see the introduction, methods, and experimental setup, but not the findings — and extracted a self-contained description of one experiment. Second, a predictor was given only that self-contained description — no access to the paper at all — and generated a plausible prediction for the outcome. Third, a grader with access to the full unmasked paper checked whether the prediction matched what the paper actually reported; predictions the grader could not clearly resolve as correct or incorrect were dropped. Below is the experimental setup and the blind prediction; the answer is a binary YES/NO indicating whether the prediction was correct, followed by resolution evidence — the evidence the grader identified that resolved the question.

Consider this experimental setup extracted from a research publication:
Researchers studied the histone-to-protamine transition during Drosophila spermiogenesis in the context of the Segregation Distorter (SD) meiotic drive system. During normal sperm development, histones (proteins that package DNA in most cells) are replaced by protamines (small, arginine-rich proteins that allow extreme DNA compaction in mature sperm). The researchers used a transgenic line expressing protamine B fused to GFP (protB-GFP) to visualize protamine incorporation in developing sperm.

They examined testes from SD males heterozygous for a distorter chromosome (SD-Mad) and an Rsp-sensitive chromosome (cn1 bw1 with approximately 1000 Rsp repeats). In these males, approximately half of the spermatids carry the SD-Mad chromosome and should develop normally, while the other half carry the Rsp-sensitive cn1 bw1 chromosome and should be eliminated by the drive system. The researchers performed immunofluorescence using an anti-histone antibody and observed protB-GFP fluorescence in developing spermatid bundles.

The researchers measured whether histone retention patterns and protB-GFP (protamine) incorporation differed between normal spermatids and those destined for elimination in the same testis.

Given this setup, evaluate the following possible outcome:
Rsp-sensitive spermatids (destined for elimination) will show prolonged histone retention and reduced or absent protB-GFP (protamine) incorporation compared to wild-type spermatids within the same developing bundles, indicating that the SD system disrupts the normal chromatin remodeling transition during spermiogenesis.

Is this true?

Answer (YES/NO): NO